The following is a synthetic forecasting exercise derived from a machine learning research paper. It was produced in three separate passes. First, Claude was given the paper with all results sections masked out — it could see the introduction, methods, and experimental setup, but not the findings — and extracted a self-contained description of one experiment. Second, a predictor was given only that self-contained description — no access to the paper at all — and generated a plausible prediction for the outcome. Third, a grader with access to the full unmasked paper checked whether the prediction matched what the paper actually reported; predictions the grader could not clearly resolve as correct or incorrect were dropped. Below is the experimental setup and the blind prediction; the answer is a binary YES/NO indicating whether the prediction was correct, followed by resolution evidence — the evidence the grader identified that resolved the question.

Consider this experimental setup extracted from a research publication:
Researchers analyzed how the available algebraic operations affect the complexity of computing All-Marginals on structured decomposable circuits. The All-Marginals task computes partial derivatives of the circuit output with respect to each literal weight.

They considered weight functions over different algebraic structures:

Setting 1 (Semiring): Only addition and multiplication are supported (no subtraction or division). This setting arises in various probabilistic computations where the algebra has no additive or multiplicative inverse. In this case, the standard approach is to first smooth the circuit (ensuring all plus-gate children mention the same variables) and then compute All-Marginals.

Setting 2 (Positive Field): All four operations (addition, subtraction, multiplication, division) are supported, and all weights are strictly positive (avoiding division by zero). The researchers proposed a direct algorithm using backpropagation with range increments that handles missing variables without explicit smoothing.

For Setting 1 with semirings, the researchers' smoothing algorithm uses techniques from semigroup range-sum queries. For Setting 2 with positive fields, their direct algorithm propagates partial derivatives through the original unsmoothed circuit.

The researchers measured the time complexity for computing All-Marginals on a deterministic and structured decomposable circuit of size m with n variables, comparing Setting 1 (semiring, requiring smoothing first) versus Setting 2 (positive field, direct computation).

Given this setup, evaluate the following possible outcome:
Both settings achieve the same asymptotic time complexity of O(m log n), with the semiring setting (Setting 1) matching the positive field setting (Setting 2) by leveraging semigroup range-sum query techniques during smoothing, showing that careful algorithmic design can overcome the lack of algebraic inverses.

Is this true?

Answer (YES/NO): NO